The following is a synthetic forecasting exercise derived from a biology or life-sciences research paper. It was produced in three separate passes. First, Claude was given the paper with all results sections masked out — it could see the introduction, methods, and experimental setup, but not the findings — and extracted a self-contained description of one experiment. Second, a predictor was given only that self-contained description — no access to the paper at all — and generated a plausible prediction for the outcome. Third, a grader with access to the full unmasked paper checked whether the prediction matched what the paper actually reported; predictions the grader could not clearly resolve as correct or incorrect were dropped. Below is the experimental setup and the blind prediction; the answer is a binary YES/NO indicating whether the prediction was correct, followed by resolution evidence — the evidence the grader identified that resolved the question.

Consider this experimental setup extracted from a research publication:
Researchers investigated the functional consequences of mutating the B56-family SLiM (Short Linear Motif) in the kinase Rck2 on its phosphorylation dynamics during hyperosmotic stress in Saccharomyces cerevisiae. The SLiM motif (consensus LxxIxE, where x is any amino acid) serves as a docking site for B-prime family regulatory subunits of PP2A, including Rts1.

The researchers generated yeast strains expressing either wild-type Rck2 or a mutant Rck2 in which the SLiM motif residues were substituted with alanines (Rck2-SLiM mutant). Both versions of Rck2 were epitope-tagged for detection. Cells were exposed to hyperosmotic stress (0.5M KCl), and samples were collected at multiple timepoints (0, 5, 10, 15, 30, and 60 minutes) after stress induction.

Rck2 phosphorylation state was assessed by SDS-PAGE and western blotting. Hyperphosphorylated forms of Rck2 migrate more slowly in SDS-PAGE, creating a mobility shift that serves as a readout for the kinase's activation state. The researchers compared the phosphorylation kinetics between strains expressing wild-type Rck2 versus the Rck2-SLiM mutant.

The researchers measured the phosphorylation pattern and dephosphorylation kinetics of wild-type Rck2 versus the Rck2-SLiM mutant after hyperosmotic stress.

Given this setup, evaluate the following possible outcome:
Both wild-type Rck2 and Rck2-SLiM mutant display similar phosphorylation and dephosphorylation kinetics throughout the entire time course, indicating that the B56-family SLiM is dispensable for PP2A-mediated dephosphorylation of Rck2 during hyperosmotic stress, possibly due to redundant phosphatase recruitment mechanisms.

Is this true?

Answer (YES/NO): NO